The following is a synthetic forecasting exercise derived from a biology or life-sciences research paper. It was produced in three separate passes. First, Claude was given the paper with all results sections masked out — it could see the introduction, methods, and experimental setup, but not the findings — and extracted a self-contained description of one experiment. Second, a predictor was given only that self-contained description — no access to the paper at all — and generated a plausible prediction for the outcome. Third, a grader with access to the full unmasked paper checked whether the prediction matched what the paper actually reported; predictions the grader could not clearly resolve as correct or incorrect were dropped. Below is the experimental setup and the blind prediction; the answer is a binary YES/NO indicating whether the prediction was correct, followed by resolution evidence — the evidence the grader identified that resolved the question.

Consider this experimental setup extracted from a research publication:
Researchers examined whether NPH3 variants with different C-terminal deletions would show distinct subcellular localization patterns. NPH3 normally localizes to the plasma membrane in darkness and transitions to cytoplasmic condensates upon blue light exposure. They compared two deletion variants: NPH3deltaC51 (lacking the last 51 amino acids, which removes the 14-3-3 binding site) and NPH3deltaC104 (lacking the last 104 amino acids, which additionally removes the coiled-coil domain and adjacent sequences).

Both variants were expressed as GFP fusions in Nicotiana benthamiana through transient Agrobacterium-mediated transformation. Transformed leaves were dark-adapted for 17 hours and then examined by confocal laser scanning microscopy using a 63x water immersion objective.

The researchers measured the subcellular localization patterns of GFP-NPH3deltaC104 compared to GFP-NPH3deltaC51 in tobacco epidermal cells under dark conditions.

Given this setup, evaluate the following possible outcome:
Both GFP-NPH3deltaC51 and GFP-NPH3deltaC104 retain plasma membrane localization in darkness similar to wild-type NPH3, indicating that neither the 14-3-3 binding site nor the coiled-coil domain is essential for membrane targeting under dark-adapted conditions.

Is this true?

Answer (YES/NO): NO